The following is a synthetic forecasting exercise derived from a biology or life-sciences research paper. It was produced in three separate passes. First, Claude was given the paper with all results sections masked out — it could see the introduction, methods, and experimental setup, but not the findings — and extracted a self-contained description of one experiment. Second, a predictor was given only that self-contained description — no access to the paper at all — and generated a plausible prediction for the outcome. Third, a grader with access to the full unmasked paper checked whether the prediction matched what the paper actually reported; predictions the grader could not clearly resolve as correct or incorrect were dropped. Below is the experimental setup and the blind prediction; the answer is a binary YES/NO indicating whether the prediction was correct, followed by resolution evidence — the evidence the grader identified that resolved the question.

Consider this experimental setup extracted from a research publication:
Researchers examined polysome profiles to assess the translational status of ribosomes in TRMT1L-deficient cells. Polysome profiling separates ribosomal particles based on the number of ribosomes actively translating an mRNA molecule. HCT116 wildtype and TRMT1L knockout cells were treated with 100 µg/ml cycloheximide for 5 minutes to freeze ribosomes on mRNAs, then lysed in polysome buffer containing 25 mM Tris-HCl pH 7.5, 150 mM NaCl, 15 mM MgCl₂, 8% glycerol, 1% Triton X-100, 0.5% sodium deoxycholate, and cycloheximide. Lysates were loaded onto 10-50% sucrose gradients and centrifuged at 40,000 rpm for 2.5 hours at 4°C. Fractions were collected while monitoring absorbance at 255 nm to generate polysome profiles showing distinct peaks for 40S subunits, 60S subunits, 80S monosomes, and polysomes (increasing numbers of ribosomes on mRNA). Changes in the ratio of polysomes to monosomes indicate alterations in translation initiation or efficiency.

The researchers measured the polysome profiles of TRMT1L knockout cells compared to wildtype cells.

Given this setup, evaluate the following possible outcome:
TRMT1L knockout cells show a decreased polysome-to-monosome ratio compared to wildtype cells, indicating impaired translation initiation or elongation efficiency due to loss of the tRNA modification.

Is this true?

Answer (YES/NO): YES